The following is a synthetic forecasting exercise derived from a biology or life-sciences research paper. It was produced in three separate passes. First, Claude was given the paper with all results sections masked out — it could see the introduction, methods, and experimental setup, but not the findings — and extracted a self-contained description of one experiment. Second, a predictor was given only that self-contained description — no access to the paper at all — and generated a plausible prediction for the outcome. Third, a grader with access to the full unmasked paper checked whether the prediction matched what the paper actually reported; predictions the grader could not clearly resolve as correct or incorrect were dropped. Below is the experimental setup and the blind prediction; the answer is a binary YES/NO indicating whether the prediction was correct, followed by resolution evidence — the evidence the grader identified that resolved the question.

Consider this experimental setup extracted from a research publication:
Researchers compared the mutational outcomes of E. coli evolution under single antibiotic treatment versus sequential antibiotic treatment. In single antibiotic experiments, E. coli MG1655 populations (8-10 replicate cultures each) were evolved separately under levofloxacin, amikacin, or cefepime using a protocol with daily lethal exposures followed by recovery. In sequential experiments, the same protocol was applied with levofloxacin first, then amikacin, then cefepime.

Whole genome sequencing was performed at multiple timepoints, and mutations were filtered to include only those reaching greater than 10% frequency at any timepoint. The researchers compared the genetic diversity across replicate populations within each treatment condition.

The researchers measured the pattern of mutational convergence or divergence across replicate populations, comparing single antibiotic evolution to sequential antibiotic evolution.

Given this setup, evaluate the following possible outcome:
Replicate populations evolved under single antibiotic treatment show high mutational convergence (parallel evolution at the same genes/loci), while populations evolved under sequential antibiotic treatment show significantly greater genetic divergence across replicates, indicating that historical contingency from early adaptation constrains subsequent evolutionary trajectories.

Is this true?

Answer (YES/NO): NO